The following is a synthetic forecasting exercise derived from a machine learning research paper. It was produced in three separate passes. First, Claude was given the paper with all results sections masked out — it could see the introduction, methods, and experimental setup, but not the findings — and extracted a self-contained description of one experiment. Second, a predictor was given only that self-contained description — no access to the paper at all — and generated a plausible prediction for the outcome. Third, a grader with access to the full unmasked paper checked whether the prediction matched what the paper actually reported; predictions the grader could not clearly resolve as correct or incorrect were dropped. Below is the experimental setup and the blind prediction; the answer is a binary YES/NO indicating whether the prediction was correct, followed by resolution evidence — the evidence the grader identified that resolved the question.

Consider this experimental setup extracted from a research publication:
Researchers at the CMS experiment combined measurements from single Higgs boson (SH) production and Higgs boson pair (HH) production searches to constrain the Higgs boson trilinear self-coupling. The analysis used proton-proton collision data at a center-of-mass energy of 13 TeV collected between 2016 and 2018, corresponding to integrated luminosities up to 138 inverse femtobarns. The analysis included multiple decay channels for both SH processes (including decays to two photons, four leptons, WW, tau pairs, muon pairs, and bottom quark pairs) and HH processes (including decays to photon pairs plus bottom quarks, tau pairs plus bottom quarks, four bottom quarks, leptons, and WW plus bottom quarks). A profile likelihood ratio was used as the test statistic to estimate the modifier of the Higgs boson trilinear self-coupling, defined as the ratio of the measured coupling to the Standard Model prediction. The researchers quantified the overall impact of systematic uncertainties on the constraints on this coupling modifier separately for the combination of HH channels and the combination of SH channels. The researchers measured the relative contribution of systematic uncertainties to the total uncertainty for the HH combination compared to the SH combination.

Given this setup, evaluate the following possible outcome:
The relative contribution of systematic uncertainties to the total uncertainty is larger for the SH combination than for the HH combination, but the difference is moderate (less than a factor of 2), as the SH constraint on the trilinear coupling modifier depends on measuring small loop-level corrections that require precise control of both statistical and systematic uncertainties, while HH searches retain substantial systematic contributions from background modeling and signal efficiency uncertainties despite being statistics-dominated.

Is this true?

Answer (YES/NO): NO